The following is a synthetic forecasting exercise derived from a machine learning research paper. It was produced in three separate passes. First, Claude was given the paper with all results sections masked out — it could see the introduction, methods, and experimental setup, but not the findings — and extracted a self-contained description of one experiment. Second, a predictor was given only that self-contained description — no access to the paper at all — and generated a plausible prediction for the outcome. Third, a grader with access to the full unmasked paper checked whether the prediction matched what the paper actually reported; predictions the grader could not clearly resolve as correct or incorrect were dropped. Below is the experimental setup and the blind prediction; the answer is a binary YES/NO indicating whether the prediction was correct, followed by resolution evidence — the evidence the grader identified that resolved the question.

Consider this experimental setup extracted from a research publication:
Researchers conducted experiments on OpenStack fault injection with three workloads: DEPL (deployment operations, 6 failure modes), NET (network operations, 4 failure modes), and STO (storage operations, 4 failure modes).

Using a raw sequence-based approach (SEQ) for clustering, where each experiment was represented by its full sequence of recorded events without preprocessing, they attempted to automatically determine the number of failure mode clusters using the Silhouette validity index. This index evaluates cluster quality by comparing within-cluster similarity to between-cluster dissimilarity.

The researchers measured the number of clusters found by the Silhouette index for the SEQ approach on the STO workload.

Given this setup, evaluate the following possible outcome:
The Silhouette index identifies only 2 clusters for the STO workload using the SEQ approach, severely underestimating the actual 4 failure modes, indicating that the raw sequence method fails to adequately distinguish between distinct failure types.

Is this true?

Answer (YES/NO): NO